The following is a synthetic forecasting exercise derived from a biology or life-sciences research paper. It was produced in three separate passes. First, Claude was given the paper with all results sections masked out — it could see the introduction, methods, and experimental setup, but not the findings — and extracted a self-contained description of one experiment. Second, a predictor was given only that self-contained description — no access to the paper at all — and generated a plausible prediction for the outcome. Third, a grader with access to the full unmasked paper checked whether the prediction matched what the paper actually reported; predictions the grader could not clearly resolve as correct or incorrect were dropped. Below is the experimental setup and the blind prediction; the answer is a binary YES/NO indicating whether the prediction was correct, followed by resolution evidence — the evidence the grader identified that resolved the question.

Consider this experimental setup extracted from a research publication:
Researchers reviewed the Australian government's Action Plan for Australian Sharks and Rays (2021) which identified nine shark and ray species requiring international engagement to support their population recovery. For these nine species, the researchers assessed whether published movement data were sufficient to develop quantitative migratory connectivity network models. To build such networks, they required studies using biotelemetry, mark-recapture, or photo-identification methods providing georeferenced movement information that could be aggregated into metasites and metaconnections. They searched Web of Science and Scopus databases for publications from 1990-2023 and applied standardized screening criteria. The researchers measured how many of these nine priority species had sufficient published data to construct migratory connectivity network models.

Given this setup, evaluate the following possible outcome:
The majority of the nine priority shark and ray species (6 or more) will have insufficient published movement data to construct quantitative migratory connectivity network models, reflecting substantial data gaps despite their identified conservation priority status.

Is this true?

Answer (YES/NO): YES